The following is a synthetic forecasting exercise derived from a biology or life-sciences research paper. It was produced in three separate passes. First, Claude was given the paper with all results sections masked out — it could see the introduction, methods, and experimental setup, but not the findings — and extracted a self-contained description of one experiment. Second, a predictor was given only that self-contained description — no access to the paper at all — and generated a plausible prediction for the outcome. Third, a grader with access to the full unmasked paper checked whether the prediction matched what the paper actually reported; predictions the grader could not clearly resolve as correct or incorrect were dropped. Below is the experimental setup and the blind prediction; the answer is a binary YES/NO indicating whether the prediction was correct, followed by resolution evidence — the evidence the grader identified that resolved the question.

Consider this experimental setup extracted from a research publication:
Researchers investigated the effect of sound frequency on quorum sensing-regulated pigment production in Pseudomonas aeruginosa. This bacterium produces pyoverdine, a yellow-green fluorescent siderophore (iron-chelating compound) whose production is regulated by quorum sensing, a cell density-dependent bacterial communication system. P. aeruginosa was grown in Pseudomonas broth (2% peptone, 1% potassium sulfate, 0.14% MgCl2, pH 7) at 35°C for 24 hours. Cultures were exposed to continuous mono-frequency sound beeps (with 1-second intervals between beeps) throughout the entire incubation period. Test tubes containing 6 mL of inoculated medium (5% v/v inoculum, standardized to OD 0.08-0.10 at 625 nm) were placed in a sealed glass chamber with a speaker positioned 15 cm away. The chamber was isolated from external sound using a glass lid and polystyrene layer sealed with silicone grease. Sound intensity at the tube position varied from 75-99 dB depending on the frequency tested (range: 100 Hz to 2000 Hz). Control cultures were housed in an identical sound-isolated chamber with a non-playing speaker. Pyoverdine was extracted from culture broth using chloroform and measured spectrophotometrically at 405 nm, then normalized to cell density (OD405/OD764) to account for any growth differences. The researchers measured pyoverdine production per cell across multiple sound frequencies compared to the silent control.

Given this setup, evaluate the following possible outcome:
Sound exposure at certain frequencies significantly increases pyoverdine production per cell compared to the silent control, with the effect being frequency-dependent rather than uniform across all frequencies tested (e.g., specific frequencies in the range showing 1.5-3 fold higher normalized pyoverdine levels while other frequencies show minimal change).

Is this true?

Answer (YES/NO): NO